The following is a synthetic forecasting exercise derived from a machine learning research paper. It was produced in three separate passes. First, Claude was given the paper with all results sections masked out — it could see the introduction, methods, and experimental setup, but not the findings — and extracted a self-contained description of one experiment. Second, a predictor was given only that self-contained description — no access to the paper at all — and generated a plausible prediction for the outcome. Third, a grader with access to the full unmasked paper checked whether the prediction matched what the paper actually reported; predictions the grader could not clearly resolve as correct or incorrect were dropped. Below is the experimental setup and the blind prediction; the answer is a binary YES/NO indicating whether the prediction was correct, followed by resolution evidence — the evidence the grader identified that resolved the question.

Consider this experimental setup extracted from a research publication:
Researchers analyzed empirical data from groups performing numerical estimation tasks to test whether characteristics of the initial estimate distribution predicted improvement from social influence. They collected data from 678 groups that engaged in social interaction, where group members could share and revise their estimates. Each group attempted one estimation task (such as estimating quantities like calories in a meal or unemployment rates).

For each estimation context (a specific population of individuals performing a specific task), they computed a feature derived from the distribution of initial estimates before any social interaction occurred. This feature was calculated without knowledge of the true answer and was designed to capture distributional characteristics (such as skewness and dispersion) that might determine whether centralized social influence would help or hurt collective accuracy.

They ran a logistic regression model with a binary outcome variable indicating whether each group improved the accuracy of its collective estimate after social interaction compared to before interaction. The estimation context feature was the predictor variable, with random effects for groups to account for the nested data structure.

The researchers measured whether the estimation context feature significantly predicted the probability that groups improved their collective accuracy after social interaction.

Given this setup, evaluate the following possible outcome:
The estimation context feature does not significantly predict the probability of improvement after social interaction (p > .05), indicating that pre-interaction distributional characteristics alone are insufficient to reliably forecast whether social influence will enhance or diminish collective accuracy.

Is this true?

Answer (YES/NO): NO